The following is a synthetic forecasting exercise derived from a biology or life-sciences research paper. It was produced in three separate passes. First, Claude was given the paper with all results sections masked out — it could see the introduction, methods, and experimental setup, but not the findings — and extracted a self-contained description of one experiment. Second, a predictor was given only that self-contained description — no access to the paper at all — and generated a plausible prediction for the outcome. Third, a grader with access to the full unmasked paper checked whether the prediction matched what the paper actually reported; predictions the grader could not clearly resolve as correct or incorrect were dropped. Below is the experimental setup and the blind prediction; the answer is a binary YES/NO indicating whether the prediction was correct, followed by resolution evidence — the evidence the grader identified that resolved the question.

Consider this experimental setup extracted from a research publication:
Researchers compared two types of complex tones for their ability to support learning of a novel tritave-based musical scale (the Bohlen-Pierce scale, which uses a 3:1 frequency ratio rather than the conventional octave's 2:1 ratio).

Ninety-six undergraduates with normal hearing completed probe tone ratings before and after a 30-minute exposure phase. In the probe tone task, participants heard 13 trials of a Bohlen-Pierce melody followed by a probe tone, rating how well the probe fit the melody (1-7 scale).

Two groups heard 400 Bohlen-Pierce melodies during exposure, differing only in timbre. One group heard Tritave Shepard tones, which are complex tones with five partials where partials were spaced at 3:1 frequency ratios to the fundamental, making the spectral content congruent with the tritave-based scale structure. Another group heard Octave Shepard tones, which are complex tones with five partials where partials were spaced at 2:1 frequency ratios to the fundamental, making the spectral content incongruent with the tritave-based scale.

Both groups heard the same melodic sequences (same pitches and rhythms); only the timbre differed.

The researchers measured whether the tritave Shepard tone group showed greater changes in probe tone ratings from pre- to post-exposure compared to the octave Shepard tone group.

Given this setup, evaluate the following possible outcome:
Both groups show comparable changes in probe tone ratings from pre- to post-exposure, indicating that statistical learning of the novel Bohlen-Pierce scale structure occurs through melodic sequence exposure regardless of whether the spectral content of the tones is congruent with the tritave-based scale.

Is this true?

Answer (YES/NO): NO